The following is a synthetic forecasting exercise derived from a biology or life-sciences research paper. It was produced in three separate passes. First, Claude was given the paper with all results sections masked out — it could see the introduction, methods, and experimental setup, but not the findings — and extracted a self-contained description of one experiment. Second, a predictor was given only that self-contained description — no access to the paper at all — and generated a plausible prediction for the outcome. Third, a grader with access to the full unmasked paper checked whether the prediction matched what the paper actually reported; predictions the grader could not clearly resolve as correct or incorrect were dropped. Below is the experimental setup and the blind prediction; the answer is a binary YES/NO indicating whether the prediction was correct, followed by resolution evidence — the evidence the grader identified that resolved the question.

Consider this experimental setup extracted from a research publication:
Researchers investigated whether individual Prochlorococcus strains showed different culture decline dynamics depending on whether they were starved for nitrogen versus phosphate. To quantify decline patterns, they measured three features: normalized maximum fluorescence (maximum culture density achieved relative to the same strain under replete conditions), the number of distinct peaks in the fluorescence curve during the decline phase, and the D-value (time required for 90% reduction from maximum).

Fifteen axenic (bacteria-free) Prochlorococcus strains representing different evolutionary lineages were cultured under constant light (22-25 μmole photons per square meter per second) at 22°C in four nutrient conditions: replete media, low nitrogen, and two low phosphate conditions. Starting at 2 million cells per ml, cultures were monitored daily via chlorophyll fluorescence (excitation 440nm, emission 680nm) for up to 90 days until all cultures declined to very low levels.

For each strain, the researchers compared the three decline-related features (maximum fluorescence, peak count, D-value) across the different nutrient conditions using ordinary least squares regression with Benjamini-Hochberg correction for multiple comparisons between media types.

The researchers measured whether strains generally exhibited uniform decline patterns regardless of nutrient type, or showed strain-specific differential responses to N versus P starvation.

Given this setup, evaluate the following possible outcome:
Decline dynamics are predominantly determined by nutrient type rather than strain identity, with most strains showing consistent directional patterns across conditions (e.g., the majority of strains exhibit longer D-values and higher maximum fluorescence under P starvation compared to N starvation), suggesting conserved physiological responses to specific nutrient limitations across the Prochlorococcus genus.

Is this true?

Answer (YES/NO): NO